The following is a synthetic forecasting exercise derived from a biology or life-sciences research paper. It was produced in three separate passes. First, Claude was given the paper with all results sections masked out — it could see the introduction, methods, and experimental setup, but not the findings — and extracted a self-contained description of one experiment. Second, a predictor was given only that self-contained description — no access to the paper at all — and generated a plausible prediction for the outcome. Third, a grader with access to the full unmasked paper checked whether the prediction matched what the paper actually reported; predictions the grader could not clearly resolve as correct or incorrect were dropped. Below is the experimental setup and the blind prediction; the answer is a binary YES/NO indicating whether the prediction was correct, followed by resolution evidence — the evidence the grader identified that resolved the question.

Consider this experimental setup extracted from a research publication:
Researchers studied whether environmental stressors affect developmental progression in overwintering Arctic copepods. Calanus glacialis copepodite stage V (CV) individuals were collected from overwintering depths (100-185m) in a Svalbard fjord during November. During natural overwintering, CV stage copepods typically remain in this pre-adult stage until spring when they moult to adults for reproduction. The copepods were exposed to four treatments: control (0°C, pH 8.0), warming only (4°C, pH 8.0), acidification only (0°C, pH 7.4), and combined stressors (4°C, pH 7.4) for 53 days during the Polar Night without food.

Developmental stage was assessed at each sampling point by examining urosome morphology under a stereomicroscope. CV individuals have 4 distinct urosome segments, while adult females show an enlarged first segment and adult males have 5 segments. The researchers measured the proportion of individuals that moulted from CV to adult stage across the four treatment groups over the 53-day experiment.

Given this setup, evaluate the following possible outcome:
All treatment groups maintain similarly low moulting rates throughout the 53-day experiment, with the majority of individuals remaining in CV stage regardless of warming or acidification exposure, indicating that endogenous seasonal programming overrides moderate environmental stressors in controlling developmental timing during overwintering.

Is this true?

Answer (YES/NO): NO